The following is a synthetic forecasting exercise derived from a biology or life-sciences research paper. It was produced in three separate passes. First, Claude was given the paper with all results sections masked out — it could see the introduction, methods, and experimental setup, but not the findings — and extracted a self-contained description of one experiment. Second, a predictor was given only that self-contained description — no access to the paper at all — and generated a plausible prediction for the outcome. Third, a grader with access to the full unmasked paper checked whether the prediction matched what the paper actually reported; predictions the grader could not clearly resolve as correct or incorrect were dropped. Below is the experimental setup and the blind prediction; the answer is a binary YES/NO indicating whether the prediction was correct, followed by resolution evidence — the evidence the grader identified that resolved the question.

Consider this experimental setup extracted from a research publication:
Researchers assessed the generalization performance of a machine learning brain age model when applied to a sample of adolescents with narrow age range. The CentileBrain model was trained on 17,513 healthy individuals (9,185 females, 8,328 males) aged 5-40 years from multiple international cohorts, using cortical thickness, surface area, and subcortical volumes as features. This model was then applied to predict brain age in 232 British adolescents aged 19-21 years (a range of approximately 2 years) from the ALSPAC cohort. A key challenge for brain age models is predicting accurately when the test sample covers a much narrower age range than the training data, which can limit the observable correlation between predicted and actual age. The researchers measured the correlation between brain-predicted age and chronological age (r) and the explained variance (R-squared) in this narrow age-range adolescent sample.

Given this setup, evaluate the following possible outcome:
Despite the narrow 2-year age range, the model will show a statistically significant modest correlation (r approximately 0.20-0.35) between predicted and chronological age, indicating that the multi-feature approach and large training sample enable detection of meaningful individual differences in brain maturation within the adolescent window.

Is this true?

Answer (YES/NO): NO